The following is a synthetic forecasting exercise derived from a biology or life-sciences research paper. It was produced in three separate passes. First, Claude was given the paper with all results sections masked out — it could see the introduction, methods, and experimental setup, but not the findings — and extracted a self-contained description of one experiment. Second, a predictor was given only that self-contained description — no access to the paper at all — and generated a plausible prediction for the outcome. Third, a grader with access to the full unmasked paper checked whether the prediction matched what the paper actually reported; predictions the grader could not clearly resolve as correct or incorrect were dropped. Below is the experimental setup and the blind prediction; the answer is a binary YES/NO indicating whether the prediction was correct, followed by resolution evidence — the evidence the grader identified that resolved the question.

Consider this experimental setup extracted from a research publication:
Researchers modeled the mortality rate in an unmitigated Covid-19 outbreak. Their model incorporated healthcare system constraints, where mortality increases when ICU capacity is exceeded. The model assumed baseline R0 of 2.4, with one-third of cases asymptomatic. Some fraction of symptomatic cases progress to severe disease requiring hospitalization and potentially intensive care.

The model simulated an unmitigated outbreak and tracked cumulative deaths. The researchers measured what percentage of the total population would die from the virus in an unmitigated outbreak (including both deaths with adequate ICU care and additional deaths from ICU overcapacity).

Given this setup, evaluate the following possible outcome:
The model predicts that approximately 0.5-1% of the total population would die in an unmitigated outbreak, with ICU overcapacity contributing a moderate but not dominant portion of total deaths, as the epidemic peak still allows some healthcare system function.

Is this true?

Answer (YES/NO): NO